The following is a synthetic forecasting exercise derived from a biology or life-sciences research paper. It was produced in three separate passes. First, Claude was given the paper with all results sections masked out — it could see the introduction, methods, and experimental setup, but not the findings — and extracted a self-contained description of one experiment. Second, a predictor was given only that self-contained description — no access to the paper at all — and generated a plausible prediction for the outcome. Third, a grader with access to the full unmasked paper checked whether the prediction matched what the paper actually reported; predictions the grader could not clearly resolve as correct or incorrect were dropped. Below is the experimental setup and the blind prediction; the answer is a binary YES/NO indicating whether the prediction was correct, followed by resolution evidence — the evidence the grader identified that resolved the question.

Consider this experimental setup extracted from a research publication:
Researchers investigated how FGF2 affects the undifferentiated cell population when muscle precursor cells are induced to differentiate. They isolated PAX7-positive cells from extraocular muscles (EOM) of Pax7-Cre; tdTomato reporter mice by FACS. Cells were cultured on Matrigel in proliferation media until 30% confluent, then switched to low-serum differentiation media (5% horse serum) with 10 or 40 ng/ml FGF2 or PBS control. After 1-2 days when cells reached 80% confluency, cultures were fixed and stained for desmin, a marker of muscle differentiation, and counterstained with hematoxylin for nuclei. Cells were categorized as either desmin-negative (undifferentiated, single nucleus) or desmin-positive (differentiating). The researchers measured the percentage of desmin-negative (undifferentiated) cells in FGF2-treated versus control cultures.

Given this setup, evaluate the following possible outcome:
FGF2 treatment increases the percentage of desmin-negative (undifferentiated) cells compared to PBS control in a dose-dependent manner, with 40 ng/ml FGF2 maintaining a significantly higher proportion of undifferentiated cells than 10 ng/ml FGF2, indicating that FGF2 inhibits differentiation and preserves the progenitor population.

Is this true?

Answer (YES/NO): NO